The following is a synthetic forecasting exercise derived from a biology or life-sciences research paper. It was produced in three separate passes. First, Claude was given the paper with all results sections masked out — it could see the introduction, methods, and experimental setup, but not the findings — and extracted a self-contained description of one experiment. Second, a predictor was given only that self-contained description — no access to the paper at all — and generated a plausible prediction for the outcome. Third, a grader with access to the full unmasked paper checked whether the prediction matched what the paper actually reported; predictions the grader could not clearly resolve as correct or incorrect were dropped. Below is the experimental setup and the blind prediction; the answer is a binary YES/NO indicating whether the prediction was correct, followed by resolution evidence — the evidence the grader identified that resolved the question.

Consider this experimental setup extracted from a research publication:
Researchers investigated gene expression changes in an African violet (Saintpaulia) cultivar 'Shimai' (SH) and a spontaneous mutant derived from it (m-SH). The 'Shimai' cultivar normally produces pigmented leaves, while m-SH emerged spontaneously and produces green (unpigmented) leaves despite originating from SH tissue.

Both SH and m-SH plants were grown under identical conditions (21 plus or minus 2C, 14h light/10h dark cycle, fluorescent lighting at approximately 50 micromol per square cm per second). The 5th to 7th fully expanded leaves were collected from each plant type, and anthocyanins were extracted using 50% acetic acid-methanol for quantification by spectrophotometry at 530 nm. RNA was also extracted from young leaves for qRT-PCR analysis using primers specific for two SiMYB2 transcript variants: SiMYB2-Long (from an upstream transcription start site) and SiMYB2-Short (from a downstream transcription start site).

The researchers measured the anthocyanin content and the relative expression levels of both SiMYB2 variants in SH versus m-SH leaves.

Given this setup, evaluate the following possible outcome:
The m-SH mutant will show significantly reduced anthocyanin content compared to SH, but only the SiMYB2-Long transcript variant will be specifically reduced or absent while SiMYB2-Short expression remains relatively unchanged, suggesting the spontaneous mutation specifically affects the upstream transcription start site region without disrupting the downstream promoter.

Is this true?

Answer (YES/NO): NO